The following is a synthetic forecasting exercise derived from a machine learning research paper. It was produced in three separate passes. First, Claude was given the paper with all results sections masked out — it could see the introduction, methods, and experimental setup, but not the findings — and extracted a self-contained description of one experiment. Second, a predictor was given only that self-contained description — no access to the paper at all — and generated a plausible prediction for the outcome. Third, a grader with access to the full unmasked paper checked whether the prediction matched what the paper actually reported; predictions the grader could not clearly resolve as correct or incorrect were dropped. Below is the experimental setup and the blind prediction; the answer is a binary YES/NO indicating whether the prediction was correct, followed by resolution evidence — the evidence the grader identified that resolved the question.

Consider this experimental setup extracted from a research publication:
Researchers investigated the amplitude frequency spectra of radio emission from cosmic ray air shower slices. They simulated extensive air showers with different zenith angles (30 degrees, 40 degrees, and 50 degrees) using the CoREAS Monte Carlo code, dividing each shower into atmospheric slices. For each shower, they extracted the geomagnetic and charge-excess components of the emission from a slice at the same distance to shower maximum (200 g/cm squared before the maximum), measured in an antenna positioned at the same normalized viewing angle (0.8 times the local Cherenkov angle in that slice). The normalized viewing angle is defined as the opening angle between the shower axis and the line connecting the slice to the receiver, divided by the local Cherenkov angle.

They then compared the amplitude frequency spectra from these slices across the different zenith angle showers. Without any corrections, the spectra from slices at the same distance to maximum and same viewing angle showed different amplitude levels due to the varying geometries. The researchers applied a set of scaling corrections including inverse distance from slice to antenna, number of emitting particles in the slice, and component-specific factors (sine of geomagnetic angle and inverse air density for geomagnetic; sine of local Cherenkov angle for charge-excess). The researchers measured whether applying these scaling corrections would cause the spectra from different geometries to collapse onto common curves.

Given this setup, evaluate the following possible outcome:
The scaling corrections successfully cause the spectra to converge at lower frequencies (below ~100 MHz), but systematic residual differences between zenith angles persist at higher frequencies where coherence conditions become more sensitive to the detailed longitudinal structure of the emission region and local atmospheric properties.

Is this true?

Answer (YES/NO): NO